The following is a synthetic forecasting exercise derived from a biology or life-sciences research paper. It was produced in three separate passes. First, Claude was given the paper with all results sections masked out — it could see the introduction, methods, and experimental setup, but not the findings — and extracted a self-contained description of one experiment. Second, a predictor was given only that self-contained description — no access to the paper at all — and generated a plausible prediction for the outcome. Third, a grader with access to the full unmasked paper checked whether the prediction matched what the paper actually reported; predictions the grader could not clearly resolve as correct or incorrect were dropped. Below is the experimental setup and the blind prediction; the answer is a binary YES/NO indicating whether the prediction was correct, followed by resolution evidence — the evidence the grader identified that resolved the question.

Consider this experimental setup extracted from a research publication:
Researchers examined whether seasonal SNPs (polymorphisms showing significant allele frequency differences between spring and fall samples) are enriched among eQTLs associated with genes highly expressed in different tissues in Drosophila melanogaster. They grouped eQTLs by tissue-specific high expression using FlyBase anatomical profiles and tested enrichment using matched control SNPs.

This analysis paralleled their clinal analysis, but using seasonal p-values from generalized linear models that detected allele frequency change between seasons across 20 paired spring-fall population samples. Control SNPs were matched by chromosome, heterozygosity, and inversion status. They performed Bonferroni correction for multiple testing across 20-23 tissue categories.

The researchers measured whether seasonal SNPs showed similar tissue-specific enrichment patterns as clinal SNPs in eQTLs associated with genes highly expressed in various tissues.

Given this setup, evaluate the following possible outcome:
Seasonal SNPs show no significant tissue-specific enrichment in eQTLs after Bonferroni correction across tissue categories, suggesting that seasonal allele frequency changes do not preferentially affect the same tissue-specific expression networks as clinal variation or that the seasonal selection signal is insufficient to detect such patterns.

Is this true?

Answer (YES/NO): YES